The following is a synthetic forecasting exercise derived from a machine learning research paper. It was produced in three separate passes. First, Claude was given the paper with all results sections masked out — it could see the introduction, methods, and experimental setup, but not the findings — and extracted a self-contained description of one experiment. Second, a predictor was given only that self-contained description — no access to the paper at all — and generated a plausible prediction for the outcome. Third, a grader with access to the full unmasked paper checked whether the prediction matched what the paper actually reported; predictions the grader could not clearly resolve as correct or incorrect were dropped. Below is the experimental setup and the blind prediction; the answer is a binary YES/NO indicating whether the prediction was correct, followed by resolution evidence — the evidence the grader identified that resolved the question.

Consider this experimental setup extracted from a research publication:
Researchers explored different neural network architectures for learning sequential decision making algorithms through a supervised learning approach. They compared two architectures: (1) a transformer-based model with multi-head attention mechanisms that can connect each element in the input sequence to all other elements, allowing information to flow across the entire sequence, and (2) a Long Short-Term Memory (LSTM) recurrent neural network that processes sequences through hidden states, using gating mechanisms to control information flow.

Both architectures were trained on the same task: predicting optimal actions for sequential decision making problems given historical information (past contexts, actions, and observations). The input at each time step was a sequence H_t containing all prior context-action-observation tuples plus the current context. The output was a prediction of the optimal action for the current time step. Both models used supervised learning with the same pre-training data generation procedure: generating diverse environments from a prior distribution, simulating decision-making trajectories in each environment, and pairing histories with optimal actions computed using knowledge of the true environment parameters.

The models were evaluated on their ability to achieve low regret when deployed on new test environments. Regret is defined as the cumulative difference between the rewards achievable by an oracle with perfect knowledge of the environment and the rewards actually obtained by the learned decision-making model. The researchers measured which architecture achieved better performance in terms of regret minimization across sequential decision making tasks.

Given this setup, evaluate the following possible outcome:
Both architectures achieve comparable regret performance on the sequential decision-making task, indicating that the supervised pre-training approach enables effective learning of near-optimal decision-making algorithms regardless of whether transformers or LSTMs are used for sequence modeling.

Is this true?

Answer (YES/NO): NO